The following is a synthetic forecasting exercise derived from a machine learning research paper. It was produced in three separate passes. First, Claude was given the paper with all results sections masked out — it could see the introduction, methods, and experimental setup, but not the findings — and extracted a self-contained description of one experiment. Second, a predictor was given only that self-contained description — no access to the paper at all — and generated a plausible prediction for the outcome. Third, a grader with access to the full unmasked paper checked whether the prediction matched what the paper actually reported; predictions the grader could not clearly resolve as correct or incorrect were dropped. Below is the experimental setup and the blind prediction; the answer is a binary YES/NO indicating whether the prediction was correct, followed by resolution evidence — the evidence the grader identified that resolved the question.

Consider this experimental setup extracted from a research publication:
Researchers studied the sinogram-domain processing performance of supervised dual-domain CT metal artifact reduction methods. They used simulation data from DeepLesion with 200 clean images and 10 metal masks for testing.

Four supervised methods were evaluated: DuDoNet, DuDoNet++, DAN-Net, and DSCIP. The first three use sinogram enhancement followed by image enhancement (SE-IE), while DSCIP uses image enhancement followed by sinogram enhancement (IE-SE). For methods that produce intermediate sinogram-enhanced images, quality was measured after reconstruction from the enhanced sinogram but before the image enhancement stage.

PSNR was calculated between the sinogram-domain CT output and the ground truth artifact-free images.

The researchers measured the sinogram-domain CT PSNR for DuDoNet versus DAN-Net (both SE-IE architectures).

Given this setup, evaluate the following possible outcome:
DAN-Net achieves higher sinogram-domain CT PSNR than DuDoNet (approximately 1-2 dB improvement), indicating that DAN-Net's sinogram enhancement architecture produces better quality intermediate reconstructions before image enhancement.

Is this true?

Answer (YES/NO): NO